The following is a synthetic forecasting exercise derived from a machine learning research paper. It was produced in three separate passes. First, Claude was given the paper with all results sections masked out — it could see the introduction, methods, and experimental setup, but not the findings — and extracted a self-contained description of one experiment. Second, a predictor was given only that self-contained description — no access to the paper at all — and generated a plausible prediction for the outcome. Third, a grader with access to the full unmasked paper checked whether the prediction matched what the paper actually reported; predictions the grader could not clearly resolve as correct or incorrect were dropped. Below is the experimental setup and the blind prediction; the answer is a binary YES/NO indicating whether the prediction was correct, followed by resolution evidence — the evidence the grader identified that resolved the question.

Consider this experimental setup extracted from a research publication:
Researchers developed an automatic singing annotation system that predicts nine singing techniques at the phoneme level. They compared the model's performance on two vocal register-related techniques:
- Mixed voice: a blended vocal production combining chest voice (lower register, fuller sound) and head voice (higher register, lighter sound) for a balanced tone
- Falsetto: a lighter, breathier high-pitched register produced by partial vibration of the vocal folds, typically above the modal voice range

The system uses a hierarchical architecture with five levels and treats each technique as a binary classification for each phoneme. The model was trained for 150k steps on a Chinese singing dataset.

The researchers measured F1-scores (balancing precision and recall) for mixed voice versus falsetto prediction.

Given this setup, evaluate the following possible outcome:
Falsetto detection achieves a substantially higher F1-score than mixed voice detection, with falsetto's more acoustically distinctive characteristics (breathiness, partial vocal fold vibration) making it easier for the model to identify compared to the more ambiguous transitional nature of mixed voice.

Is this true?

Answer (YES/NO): YES